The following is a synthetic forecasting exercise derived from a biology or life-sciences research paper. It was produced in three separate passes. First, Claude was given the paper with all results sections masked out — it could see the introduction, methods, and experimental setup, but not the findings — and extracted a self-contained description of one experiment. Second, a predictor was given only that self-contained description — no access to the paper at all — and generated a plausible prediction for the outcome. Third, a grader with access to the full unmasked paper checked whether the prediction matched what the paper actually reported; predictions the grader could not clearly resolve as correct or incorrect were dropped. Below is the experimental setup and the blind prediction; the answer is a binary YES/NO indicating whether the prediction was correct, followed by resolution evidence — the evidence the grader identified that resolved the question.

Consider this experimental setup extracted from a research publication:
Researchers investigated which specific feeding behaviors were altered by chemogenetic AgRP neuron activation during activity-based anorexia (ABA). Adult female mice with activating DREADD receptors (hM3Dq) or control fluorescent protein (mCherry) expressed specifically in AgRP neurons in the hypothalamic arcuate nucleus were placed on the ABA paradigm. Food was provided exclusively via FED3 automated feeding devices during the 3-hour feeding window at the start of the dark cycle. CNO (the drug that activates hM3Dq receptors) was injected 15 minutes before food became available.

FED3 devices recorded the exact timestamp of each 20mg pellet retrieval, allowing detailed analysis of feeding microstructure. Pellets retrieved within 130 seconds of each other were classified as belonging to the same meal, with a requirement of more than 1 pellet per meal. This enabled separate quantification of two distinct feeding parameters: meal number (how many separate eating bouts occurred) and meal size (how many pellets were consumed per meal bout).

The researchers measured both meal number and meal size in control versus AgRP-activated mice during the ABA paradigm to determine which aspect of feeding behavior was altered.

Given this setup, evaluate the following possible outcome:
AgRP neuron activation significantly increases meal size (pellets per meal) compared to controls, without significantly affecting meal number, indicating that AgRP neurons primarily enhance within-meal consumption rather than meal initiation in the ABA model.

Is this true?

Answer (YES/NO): NO